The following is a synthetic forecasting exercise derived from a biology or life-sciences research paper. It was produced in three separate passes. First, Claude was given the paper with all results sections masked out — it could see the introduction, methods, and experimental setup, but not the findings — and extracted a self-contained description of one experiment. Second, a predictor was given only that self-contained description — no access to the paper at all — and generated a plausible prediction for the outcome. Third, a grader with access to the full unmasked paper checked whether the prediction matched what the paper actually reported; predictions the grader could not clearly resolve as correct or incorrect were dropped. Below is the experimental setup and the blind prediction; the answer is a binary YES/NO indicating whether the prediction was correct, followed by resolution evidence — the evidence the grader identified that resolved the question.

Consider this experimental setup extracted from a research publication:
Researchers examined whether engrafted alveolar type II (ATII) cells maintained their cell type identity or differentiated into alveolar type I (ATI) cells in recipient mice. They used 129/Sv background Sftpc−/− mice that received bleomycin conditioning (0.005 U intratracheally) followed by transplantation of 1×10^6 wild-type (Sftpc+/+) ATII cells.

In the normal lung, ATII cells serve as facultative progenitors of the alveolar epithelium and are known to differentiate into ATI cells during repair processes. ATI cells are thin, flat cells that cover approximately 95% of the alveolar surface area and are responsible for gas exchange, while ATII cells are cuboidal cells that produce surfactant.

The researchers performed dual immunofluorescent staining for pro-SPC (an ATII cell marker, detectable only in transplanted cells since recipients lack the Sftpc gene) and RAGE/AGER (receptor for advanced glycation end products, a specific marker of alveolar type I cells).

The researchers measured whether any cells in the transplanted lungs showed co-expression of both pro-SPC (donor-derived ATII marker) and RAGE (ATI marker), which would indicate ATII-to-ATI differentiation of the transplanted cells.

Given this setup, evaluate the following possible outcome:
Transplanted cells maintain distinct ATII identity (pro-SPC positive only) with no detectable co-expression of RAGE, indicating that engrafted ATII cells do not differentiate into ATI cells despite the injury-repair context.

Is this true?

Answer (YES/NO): NO